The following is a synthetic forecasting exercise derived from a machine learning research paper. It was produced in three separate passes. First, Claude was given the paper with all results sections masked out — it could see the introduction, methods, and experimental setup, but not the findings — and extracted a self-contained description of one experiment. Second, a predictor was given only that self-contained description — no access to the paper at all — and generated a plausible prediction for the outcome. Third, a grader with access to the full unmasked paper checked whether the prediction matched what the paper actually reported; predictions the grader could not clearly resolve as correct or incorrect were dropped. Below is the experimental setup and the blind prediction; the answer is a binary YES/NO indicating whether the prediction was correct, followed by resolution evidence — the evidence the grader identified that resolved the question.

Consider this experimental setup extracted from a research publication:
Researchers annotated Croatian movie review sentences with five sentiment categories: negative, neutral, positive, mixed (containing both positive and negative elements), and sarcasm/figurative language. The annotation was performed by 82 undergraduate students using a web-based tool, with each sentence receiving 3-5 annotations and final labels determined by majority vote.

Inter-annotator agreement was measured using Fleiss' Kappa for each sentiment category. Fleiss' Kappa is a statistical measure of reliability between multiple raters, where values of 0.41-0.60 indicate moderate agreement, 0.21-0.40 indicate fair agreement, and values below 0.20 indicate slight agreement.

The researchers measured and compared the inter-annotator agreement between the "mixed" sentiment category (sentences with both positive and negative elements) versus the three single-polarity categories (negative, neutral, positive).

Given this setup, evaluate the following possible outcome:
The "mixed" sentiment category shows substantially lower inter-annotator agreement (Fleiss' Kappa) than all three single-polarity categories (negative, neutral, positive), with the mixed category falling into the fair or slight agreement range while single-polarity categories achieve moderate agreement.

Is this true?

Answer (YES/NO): YES